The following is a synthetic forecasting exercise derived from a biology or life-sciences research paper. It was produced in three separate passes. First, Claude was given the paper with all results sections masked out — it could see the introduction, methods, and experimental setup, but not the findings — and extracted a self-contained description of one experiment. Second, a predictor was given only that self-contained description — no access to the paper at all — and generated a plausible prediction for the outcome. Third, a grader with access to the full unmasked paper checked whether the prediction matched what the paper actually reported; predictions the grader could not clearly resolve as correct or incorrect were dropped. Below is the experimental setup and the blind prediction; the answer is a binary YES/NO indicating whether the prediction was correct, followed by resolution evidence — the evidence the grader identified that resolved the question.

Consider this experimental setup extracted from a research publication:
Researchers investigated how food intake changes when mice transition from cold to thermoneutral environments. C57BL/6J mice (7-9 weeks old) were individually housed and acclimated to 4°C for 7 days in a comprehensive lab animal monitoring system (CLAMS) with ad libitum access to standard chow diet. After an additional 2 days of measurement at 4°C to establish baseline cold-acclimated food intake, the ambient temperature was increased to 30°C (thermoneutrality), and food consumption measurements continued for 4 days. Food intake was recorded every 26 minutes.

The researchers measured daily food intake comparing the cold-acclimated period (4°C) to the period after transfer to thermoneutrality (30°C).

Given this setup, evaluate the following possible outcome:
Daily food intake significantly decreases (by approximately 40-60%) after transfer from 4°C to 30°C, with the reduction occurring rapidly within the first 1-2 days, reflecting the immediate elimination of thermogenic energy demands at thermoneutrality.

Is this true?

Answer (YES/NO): YES